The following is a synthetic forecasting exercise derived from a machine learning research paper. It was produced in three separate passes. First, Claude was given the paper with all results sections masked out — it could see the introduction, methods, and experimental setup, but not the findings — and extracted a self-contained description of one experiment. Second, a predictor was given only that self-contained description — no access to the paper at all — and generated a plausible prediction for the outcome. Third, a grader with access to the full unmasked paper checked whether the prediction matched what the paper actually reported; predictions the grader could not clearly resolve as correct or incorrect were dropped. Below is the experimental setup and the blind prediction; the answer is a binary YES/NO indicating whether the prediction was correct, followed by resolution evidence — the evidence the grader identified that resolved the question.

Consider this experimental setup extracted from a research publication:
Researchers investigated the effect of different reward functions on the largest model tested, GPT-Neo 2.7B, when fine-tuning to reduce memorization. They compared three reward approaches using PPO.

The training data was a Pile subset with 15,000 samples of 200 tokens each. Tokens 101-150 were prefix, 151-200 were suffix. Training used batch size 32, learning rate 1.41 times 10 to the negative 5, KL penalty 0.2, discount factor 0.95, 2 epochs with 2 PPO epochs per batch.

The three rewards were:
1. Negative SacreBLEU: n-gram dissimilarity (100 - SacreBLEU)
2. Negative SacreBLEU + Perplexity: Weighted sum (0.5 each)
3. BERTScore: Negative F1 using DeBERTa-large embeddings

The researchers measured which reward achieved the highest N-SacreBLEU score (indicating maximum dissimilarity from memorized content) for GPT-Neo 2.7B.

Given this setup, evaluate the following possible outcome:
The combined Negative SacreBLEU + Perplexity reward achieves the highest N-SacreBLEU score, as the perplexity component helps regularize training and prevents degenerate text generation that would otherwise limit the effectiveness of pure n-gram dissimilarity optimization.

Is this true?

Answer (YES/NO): YES